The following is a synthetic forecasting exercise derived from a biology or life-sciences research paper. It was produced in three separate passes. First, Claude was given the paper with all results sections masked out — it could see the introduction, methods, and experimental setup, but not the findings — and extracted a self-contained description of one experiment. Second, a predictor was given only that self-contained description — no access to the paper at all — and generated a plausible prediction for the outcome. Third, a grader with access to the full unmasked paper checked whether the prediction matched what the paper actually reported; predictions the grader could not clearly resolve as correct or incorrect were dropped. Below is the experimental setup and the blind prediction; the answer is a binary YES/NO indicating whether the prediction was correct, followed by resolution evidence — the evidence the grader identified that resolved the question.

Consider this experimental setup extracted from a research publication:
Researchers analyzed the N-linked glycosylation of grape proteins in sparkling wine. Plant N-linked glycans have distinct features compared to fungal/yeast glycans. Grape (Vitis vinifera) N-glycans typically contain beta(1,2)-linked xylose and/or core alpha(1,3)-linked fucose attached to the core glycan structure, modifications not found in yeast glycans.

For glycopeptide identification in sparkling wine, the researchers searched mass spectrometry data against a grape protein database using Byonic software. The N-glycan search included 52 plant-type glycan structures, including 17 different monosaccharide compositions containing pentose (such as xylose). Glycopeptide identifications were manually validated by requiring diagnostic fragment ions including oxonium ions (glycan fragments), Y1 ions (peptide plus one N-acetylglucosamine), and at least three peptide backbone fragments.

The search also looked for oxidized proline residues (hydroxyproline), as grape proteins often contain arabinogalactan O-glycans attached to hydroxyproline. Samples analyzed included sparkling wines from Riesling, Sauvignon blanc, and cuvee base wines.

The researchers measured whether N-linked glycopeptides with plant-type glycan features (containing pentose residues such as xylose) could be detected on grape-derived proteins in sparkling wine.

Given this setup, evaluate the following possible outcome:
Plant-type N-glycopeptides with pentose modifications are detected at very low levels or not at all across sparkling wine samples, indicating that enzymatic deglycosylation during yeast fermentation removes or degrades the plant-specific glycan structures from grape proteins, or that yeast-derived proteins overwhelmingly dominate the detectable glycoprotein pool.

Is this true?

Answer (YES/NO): NO